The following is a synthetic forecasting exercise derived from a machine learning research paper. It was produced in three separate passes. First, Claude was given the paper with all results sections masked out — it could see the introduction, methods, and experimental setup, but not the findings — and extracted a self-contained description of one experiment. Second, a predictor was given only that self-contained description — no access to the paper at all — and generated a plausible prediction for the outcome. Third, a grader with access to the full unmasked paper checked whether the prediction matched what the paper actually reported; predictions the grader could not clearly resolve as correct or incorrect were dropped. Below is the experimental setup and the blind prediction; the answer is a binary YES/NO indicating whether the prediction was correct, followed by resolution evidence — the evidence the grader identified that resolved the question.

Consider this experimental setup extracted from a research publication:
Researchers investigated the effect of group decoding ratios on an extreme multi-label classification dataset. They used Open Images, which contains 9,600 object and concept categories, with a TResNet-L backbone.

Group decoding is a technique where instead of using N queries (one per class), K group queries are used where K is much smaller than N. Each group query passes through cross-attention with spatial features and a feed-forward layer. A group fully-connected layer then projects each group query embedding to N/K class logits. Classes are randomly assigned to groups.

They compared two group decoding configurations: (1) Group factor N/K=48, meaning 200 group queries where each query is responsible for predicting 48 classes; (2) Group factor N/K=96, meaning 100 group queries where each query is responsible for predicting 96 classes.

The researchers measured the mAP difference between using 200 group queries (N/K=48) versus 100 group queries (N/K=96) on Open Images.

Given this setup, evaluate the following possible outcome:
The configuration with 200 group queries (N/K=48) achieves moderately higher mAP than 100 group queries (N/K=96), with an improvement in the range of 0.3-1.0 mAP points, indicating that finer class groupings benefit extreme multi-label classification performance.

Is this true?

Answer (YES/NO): NO